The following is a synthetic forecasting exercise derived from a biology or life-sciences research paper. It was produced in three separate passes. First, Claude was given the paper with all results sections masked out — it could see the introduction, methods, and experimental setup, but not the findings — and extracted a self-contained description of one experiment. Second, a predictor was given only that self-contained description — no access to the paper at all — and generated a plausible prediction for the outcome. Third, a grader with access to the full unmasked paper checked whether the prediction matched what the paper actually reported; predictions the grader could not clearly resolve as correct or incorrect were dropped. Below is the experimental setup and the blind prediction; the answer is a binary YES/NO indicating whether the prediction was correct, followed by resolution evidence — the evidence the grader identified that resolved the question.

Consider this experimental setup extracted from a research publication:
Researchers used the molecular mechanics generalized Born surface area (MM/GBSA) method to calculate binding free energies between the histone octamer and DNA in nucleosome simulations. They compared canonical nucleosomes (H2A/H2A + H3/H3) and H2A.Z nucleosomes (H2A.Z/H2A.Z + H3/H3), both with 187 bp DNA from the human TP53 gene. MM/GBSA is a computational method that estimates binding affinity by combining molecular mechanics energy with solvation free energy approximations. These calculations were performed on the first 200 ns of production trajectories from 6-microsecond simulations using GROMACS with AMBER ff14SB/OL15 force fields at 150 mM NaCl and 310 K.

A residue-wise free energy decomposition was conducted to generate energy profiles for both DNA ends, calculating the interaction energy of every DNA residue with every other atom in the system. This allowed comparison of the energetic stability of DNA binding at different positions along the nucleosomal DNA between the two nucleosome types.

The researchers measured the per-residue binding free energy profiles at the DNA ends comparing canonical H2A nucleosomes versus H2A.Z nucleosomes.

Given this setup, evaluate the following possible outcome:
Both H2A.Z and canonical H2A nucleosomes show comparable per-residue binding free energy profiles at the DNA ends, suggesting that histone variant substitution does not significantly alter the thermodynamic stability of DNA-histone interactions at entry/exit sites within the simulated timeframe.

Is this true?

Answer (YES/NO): NO